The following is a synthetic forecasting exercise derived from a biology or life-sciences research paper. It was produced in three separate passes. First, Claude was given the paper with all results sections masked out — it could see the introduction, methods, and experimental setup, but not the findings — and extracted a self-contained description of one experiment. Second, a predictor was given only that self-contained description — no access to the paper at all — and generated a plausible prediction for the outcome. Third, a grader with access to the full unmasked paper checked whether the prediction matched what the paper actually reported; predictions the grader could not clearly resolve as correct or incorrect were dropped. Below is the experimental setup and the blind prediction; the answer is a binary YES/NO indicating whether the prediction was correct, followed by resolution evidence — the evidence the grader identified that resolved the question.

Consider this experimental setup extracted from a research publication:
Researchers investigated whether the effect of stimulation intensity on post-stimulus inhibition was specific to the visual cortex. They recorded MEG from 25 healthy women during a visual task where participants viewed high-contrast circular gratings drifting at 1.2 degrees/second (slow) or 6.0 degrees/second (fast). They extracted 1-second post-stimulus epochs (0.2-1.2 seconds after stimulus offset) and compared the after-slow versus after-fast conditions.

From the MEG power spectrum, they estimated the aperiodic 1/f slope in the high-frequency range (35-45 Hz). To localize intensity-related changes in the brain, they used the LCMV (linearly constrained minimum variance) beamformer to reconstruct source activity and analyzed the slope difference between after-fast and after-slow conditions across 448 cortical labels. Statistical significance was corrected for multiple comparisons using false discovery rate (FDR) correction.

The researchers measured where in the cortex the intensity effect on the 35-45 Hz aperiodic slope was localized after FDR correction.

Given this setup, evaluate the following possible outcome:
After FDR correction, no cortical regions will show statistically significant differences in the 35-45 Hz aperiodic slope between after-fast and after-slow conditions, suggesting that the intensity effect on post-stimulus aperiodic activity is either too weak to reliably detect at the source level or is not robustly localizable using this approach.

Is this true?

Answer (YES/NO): YES